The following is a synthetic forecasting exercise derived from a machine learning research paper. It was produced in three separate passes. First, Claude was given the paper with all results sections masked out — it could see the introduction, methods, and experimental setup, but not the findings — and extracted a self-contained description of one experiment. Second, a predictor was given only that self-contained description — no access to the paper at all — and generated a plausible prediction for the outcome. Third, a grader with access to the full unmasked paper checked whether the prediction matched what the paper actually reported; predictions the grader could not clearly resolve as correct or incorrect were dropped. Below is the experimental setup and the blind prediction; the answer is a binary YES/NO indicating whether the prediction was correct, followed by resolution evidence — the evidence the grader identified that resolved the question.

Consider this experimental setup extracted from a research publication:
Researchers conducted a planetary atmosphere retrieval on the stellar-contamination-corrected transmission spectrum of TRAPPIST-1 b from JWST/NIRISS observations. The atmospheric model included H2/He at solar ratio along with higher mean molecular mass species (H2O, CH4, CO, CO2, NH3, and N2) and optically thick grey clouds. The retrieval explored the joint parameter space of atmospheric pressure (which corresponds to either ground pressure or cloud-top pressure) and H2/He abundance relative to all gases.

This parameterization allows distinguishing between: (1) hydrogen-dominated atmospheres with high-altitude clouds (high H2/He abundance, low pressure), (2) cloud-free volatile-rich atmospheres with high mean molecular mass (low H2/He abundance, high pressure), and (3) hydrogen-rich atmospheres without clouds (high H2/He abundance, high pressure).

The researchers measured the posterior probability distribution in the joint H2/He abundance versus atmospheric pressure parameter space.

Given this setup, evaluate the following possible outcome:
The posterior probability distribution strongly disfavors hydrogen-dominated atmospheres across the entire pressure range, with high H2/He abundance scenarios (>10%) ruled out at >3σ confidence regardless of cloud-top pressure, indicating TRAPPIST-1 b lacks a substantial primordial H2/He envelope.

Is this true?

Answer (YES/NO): NO